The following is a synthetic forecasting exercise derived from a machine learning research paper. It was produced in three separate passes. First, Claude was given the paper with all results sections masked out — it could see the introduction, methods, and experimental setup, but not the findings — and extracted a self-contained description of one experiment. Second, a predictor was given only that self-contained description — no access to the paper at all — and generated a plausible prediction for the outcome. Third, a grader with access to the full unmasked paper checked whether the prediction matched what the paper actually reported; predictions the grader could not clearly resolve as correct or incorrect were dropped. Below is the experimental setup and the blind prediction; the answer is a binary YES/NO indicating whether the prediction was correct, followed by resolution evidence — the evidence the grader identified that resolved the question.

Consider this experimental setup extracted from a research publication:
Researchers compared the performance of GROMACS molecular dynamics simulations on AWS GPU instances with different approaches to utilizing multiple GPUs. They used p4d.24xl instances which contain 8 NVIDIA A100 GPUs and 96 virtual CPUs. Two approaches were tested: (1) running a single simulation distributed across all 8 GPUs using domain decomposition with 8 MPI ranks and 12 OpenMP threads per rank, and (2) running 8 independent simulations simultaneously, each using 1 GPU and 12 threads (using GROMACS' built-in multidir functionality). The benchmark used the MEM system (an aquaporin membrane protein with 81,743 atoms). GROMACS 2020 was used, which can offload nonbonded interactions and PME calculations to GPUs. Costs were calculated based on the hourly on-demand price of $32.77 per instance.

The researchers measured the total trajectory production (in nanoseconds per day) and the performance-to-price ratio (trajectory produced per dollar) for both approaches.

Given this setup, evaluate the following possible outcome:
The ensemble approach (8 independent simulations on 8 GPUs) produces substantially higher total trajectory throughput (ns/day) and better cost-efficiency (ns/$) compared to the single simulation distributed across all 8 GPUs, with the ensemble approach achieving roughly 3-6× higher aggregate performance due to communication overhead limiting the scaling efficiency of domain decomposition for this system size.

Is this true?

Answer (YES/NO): YES